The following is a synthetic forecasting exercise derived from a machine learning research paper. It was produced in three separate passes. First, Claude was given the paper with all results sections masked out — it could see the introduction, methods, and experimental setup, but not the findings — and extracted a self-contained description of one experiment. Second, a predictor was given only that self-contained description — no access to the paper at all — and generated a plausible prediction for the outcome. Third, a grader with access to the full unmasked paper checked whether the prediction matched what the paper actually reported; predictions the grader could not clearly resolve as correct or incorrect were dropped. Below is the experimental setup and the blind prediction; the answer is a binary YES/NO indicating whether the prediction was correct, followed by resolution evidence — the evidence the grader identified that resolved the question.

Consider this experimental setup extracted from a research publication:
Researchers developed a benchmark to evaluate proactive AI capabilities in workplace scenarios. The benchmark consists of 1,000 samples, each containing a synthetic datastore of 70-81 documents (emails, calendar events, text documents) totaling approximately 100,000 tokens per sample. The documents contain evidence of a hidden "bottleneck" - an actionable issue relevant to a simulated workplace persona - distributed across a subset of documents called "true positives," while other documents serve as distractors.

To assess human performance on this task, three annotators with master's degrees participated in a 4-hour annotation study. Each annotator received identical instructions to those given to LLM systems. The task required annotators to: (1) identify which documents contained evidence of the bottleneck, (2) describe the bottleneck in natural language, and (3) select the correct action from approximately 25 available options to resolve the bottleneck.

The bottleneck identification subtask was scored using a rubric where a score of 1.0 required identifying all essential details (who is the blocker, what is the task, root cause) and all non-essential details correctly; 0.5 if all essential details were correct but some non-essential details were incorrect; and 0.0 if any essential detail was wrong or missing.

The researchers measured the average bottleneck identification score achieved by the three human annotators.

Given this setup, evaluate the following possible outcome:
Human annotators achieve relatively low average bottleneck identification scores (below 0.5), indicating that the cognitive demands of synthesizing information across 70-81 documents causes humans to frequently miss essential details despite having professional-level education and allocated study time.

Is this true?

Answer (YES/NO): NO